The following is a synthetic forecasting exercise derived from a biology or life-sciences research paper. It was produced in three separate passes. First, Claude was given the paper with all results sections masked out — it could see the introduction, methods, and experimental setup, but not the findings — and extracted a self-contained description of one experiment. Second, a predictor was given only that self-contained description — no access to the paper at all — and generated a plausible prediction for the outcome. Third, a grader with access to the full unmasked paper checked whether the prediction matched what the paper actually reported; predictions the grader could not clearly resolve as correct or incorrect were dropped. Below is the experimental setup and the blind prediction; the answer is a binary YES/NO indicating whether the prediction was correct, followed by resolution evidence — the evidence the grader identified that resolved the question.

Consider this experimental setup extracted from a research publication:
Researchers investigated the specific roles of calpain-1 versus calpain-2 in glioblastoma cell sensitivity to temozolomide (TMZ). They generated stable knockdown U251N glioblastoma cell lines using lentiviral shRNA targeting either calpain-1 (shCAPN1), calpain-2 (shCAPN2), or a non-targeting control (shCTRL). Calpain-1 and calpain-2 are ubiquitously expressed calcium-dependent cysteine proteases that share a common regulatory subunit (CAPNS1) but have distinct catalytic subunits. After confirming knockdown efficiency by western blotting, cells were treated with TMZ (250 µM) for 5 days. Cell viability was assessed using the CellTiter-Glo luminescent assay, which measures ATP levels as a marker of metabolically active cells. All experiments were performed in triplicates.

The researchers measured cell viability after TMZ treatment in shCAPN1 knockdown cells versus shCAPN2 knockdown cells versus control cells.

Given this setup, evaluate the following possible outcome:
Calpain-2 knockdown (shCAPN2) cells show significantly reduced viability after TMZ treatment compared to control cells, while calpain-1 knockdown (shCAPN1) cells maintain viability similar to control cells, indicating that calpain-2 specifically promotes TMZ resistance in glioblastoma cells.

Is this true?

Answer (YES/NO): NO